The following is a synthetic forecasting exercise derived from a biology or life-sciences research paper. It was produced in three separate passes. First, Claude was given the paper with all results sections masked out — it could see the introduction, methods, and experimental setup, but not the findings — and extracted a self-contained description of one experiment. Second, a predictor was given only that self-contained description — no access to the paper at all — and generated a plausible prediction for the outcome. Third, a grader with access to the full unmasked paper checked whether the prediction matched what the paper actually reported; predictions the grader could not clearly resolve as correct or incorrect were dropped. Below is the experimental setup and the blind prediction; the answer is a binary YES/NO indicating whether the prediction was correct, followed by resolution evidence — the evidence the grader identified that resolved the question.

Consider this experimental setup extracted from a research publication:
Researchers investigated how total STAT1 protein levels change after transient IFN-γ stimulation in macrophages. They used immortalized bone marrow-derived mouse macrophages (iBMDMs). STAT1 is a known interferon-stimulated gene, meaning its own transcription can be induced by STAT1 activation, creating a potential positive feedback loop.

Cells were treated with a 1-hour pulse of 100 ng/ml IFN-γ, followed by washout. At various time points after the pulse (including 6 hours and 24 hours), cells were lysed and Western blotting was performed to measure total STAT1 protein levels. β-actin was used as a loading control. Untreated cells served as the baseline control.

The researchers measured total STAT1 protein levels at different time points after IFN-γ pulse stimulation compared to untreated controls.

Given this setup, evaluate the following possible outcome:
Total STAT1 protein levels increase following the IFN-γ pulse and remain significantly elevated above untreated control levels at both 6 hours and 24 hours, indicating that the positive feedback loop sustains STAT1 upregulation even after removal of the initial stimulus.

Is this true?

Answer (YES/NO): YES